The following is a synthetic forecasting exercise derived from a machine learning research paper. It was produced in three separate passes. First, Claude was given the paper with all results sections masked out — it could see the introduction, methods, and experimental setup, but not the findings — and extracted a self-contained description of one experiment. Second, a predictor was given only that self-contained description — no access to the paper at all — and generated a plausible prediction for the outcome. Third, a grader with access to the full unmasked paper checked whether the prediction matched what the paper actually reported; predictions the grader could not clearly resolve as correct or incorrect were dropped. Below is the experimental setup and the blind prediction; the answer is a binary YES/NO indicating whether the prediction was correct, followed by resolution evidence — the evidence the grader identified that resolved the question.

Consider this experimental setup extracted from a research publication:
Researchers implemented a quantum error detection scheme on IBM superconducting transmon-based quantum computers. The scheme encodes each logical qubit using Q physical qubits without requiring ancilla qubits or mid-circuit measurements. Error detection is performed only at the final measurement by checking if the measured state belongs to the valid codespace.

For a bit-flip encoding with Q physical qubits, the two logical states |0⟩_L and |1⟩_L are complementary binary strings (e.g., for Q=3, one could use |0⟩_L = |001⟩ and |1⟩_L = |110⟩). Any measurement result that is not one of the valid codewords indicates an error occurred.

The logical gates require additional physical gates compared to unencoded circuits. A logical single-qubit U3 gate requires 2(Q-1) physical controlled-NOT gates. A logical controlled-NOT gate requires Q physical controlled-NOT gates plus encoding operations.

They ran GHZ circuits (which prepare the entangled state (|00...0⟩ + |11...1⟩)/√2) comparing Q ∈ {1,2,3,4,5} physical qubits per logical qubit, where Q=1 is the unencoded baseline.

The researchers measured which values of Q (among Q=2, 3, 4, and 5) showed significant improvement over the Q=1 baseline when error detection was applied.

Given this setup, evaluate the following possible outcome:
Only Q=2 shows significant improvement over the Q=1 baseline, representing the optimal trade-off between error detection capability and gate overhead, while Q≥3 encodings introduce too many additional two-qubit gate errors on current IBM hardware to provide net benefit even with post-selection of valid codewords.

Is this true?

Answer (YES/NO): NO